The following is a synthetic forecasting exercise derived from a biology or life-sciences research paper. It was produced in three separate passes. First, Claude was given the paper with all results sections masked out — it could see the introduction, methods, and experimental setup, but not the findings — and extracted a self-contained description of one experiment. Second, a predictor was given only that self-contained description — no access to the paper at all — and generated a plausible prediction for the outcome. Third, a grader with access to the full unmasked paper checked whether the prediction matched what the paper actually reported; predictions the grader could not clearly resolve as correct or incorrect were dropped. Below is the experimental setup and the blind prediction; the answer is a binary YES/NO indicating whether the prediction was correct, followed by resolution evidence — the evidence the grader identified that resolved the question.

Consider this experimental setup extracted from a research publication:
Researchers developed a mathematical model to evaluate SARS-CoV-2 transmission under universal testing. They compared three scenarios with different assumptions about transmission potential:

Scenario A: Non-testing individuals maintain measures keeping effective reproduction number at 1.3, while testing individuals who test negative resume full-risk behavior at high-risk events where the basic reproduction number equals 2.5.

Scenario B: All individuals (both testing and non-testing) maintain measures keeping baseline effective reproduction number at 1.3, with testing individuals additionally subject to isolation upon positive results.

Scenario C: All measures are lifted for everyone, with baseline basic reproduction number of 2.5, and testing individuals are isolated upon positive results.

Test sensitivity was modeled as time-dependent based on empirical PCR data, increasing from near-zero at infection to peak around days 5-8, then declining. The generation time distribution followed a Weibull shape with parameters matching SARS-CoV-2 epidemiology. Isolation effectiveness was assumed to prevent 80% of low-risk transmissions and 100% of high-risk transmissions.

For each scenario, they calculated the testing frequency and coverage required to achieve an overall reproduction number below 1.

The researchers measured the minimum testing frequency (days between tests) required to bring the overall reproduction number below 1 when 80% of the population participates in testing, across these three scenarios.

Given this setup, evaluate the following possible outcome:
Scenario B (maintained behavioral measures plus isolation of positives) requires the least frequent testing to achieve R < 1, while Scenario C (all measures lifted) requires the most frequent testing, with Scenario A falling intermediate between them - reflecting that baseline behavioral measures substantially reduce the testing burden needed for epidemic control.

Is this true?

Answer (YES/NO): YES